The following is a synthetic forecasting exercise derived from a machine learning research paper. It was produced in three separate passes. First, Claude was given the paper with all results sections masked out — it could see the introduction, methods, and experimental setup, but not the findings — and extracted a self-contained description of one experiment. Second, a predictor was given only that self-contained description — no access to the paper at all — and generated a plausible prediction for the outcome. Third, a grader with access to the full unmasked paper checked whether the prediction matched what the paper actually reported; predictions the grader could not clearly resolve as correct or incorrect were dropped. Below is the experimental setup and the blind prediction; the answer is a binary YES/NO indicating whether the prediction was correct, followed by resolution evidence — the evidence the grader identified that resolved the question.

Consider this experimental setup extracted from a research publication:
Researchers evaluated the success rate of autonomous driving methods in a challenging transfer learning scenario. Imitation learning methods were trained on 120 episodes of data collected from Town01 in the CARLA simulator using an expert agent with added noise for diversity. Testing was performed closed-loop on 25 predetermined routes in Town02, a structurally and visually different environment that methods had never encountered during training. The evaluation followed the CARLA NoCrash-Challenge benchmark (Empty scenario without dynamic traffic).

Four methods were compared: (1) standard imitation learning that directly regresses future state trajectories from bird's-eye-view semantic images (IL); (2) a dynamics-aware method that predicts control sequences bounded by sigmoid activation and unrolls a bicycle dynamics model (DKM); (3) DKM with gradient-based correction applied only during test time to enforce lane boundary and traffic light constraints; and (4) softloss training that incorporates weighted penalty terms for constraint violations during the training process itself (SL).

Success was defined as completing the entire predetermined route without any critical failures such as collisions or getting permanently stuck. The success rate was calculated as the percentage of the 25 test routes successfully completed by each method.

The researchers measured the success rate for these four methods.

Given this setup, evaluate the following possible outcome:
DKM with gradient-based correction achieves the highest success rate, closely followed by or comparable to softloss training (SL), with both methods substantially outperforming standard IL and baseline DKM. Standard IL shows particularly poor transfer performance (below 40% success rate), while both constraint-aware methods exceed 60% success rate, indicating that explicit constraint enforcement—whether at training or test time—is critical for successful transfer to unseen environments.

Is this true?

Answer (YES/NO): NO